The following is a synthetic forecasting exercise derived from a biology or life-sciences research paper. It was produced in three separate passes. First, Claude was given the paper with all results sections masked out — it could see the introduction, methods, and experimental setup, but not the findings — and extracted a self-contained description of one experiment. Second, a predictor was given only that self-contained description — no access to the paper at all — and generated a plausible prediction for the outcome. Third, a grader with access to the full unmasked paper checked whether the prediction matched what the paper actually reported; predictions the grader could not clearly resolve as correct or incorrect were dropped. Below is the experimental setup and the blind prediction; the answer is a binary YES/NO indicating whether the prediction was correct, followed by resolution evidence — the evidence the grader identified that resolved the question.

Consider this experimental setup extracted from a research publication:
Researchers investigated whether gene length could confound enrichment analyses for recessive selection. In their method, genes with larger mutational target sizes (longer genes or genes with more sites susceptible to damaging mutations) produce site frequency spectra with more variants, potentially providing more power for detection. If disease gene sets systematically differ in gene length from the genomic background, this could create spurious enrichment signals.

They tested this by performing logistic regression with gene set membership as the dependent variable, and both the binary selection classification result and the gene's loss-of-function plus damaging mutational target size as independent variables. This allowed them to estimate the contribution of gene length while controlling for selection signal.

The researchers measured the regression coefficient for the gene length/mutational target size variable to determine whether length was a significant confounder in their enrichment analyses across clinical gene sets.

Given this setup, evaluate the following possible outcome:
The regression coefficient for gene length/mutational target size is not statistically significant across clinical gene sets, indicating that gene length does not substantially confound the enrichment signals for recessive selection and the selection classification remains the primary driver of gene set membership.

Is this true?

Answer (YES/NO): YES